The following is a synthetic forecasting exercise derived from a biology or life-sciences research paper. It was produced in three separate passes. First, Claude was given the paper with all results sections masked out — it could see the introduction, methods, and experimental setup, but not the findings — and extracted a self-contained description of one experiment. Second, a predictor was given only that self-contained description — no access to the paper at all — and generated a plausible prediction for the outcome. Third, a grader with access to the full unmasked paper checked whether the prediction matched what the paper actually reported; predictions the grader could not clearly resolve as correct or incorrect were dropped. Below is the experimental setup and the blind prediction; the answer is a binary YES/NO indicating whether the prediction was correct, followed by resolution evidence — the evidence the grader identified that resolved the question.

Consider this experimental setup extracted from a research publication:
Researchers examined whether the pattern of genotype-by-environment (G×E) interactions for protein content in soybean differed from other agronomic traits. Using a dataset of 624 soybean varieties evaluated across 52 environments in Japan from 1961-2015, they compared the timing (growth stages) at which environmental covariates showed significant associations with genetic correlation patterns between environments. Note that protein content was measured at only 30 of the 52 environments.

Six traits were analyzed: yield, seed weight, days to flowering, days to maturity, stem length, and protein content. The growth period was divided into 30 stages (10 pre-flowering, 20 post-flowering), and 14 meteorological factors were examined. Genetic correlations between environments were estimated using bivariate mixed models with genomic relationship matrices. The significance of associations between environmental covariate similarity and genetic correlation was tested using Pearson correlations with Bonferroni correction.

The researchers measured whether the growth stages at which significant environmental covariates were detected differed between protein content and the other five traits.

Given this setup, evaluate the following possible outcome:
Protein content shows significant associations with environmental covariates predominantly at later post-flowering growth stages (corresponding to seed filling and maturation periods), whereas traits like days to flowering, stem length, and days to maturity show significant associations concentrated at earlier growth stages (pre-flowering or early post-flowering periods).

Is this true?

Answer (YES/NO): YES